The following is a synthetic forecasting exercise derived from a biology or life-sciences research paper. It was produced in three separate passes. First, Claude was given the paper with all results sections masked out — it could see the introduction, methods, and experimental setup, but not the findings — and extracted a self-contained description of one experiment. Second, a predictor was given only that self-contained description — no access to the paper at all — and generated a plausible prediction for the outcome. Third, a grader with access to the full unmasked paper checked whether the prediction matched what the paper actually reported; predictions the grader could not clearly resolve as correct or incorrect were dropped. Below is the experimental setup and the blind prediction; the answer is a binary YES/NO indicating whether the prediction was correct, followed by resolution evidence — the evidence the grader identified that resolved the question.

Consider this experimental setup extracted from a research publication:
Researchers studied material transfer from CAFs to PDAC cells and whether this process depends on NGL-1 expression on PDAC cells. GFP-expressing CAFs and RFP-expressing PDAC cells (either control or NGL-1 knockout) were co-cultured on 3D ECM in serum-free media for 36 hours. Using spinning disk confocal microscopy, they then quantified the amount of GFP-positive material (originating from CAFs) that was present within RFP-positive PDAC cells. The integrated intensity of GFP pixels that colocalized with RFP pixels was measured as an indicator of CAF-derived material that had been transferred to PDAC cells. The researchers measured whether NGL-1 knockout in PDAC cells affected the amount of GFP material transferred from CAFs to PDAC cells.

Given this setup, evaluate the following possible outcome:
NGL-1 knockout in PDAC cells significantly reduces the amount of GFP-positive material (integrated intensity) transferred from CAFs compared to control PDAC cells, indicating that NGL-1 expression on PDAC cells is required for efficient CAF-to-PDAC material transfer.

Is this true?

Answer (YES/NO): YES